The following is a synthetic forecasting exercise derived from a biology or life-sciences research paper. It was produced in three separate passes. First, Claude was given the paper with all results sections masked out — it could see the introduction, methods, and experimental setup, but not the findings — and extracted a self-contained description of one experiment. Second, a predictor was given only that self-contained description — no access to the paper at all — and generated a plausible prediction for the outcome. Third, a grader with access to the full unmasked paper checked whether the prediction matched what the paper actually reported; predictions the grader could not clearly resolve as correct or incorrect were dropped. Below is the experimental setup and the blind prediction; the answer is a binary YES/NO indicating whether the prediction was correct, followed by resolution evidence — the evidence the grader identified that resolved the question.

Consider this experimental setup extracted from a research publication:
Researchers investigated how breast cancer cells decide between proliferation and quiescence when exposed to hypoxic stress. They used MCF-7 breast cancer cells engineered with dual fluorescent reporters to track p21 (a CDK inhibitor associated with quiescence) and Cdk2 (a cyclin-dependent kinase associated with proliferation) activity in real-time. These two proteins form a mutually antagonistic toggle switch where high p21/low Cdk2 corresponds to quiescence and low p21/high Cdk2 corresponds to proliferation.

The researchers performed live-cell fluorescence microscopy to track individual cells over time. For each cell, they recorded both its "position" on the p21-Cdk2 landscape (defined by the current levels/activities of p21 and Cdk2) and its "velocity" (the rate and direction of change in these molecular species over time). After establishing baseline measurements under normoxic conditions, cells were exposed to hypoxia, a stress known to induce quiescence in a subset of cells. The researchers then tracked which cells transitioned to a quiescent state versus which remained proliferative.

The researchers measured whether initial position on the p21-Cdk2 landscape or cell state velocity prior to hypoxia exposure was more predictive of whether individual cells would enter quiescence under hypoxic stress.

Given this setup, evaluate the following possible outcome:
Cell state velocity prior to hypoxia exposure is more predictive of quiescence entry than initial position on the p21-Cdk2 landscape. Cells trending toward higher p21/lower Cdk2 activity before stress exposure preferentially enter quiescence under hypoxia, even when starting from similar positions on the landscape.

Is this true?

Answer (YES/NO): NO